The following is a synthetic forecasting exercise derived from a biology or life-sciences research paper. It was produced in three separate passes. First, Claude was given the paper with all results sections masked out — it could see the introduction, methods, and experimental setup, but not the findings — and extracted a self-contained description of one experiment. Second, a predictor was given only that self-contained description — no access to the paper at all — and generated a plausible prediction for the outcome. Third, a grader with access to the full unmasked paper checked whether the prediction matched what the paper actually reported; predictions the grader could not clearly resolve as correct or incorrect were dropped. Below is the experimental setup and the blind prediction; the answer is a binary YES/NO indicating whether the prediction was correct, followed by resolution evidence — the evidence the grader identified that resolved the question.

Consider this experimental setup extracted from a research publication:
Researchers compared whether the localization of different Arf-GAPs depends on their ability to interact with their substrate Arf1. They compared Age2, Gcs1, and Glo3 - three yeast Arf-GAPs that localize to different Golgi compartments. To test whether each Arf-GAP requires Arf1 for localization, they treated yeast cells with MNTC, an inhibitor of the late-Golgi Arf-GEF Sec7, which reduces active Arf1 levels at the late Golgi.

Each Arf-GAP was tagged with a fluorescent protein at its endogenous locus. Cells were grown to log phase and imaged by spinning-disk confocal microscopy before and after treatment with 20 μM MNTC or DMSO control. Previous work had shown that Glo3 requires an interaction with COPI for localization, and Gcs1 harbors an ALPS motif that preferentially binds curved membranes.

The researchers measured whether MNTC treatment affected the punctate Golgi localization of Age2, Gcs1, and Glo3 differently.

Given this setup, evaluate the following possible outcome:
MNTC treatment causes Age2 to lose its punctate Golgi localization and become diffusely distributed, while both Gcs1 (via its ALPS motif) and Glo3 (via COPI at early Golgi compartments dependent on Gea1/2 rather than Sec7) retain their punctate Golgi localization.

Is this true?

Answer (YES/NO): YES